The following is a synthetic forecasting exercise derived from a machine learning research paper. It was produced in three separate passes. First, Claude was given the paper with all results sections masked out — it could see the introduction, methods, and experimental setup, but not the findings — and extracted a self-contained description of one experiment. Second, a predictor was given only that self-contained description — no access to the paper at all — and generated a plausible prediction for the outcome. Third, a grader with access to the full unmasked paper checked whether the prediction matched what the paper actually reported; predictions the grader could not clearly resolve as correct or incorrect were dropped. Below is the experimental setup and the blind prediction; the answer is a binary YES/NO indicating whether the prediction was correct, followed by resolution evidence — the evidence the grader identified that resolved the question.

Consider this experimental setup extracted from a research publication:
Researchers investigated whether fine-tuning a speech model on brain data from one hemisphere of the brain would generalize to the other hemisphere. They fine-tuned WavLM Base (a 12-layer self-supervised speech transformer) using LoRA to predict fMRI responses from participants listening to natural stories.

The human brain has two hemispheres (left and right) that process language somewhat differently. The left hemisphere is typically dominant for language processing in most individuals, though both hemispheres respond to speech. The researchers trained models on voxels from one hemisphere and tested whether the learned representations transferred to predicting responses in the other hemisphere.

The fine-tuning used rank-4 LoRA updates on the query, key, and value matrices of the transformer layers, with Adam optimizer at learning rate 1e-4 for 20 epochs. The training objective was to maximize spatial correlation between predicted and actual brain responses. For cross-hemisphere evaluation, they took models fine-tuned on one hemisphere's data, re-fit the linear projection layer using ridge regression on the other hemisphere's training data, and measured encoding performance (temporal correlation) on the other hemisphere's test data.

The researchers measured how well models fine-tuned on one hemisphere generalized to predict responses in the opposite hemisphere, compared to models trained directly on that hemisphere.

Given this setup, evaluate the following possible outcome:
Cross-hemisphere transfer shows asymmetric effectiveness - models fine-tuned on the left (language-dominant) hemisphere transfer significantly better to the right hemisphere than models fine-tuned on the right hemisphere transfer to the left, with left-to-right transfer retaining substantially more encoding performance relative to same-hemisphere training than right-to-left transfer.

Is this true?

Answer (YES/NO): NO